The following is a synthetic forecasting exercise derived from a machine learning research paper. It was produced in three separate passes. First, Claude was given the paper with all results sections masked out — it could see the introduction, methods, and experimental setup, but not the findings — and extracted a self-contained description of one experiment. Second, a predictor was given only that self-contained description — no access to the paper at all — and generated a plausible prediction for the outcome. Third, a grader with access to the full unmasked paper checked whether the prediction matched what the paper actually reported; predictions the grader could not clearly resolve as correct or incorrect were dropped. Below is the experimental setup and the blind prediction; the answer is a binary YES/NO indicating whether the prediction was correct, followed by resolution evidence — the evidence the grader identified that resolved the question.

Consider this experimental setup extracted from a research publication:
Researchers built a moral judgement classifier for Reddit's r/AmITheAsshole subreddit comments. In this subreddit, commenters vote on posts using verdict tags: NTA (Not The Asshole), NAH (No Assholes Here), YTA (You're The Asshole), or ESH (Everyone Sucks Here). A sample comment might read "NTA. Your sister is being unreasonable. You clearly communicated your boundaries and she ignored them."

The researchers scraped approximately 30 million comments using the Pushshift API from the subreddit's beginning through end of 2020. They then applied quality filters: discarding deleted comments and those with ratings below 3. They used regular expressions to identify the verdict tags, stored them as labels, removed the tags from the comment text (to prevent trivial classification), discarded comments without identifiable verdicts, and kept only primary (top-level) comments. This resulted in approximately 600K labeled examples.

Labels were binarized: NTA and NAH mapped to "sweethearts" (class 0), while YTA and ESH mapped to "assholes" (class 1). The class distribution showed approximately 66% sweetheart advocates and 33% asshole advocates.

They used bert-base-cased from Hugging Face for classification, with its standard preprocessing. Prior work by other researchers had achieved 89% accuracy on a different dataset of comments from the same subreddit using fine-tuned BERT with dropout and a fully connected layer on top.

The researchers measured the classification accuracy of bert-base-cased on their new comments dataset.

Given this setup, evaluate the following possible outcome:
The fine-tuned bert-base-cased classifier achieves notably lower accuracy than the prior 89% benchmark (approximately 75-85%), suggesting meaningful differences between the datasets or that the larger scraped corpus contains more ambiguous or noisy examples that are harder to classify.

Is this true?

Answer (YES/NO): NO